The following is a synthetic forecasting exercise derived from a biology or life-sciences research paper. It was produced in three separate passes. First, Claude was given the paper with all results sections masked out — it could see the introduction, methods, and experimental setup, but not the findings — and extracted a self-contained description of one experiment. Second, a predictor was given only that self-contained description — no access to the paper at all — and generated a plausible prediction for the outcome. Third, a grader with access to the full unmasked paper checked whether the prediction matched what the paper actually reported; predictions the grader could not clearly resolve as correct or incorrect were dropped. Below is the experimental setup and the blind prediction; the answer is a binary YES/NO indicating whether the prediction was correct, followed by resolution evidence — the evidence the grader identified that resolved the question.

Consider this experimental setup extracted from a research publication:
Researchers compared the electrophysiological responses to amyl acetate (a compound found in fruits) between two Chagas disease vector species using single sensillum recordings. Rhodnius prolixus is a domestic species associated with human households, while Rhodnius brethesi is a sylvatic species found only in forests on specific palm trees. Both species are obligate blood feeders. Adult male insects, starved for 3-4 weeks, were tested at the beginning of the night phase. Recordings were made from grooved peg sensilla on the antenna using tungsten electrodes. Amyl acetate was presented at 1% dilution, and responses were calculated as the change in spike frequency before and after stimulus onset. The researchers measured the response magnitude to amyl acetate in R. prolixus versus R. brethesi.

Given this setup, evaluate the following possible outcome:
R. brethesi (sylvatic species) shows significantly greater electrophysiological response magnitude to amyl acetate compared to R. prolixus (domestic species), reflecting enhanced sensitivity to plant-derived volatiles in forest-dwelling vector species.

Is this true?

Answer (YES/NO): YES